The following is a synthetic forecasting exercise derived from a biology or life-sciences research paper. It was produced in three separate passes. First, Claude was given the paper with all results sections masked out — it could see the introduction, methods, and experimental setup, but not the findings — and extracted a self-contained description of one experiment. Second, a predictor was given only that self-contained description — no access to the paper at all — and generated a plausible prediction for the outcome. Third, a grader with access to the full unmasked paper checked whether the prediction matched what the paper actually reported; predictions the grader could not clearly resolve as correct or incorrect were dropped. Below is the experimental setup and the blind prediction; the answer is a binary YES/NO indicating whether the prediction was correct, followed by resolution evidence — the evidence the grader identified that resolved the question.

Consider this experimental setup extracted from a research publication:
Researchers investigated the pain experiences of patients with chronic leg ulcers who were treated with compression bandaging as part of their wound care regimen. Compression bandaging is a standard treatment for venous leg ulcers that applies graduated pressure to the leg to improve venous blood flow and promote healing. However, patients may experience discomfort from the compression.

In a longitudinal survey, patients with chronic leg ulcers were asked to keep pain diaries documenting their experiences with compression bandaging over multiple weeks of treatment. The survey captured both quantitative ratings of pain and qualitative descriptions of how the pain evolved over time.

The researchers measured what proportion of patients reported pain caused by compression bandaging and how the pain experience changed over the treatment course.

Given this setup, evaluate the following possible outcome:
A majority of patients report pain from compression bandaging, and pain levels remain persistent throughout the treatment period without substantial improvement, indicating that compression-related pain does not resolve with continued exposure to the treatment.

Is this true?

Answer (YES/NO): NO